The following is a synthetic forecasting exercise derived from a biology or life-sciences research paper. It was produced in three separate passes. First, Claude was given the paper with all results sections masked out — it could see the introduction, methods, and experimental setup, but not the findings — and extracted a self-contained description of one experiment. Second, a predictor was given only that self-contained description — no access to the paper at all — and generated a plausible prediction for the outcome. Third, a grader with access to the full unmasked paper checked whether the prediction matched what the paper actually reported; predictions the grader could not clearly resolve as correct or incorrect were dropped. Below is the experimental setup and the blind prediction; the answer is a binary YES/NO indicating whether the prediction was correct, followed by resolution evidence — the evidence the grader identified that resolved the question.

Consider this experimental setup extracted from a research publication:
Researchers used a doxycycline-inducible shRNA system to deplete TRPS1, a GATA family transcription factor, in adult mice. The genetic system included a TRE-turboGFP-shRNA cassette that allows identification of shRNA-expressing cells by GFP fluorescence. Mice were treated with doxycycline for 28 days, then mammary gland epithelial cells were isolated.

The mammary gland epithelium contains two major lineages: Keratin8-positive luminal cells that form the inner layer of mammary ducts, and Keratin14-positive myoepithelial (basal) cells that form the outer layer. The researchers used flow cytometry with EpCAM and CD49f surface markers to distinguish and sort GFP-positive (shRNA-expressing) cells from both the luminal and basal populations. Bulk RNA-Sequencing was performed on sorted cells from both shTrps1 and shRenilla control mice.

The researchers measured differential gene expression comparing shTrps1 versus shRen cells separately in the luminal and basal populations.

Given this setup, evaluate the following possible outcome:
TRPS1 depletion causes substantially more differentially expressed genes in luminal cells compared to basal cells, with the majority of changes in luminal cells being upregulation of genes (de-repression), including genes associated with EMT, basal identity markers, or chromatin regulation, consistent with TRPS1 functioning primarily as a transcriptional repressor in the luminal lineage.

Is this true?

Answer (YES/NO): NO